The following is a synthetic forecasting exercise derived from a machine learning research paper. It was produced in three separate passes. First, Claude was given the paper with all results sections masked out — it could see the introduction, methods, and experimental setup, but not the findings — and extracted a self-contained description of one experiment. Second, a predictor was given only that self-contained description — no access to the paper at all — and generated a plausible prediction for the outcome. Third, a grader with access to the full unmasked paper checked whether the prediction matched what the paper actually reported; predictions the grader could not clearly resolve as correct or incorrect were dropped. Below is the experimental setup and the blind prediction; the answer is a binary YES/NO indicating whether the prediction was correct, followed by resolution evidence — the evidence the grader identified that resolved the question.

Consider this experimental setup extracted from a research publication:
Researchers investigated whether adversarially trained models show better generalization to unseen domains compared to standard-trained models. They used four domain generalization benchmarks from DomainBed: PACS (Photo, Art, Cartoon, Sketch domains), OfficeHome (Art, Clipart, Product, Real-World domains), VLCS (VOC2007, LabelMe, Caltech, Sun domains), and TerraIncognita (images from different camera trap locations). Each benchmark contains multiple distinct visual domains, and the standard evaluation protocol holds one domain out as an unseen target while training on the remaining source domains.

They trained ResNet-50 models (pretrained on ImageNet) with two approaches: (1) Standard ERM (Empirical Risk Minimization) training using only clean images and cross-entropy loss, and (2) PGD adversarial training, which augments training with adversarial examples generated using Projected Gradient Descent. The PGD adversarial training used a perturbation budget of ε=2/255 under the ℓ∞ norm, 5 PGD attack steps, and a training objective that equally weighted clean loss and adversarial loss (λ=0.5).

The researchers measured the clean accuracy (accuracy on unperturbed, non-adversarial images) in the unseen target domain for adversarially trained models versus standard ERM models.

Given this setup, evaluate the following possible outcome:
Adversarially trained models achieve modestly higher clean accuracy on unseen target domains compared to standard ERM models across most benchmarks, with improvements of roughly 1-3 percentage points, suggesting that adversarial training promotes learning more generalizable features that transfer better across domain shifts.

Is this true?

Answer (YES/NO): NO